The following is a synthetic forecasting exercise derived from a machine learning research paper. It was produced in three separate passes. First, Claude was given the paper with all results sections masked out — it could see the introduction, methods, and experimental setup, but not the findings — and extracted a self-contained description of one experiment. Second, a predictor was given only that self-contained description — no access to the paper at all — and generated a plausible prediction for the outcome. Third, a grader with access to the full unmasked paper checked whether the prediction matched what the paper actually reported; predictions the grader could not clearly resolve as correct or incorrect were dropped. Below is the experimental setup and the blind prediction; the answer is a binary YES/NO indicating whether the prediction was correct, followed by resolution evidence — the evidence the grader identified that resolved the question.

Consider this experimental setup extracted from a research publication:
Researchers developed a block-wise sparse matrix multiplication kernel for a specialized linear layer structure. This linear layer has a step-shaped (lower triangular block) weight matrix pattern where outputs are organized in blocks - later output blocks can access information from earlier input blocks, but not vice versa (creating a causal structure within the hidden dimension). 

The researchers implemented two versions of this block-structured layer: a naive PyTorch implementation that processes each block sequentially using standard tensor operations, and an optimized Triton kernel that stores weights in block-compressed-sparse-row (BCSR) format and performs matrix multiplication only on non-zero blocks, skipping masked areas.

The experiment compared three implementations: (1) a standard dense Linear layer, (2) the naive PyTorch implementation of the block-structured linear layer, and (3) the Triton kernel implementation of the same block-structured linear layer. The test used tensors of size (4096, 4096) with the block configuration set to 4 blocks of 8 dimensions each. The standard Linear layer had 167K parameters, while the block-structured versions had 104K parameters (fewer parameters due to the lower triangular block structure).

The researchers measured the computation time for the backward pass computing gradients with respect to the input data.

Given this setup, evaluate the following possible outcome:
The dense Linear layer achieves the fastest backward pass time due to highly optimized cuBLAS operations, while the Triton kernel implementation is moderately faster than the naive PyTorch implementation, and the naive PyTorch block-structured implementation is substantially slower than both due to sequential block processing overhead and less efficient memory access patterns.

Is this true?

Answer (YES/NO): NO